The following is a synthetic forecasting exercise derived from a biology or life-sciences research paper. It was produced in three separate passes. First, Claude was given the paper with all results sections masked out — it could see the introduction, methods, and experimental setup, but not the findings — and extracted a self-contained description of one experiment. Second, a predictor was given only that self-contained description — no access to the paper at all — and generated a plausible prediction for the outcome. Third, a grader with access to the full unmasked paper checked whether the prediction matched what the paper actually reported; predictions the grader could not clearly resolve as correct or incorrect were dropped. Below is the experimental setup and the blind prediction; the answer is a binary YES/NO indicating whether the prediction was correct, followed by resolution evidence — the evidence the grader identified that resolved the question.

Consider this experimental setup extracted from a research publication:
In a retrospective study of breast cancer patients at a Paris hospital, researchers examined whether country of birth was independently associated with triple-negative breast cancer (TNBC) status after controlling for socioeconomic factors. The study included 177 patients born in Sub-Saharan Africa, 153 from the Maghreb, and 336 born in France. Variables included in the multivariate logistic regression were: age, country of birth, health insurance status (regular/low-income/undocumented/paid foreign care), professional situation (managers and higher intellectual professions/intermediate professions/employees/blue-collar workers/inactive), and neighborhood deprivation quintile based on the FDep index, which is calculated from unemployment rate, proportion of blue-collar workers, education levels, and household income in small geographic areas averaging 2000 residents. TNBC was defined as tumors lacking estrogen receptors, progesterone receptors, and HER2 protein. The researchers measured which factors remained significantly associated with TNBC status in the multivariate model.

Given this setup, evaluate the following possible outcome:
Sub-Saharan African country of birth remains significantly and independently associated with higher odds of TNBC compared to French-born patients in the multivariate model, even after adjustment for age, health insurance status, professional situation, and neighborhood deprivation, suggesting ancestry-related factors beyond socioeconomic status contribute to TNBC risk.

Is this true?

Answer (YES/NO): YES